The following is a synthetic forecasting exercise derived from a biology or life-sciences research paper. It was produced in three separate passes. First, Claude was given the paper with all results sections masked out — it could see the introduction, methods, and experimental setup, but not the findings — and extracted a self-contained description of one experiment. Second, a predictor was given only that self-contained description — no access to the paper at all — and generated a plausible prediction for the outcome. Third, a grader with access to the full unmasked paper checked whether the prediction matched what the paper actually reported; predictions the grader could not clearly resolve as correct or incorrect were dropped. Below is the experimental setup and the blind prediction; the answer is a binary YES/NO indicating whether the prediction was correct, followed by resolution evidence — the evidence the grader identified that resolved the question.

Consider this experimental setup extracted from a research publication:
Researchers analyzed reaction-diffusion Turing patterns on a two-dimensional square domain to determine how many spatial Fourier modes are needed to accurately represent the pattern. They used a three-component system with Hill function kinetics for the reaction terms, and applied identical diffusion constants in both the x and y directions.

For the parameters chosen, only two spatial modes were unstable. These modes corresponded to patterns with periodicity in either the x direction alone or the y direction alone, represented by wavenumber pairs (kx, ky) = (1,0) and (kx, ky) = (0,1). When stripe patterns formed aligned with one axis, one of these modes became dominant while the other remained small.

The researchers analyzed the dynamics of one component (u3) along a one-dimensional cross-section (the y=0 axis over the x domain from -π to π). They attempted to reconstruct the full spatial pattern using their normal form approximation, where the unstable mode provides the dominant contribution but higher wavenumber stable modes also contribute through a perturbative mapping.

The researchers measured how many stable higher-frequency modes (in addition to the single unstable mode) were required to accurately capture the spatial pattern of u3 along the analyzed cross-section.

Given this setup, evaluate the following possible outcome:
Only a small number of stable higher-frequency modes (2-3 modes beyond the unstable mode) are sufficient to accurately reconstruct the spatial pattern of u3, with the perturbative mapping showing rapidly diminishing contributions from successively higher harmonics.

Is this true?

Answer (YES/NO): YES